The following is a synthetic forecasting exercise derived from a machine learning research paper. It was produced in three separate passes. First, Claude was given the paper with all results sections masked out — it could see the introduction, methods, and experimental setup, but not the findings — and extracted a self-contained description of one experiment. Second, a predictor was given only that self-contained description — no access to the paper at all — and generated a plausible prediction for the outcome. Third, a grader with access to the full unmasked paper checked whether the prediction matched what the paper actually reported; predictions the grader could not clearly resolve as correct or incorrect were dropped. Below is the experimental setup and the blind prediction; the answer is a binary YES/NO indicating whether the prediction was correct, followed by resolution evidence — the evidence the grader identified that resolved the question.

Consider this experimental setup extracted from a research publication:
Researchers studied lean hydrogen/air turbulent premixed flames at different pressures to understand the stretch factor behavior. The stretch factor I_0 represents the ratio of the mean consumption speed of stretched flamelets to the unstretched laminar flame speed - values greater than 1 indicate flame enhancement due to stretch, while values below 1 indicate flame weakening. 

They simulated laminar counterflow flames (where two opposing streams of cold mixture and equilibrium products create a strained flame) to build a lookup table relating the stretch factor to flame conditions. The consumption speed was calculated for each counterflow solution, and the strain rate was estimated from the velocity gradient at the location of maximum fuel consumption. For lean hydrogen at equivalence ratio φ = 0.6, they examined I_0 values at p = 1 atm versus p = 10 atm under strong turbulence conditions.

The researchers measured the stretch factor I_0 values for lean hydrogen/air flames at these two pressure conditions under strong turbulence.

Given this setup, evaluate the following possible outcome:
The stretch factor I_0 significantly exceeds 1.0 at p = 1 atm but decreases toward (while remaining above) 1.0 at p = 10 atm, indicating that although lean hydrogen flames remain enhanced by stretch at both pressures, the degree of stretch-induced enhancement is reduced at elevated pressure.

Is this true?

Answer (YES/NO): NO